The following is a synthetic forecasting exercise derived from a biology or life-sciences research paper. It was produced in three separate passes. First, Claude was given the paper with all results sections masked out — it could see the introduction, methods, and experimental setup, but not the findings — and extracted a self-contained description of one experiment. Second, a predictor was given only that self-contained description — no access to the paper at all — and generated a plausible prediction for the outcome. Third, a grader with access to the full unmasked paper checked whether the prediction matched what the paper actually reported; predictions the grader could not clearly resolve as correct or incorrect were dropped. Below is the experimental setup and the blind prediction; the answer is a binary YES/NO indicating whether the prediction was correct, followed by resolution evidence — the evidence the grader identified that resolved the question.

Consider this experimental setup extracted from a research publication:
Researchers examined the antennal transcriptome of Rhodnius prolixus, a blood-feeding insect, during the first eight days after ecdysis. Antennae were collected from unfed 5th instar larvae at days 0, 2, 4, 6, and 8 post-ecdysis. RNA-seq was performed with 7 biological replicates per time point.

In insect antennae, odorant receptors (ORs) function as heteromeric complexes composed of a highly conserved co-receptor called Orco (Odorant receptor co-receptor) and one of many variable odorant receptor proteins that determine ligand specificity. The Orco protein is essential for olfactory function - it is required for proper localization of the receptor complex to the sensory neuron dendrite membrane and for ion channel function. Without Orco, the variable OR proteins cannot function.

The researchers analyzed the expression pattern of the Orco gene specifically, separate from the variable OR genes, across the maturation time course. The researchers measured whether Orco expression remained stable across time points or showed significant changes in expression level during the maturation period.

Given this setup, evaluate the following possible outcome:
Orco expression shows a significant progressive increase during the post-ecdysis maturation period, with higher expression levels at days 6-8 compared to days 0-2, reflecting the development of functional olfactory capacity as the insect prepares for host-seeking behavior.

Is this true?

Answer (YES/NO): NO